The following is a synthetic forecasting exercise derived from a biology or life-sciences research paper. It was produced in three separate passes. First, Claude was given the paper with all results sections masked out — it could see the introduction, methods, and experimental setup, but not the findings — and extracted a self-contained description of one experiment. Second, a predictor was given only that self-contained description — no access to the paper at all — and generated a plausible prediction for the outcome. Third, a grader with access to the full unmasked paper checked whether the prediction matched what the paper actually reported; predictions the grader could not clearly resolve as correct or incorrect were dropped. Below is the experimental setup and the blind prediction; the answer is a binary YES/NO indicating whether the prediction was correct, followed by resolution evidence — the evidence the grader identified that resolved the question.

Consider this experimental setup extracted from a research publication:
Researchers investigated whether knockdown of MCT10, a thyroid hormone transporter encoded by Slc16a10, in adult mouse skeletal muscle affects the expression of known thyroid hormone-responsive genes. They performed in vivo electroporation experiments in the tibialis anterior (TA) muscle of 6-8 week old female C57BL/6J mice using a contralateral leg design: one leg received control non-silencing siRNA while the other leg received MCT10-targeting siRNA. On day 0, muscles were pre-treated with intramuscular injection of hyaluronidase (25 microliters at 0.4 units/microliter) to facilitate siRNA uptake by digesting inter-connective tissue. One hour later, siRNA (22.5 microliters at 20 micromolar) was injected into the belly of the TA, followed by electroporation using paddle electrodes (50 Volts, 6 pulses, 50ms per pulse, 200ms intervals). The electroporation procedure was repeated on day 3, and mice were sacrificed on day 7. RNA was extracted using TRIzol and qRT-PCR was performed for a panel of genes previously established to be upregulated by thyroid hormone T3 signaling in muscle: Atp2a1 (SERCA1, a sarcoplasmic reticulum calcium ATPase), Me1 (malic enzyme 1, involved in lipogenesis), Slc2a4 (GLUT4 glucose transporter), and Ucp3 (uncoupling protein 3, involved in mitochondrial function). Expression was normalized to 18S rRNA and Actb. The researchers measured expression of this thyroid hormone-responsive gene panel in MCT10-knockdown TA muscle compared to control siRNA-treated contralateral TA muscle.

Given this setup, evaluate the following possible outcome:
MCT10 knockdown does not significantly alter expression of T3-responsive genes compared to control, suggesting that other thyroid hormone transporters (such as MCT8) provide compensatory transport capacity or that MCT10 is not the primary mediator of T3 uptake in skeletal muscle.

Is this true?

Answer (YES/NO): NO